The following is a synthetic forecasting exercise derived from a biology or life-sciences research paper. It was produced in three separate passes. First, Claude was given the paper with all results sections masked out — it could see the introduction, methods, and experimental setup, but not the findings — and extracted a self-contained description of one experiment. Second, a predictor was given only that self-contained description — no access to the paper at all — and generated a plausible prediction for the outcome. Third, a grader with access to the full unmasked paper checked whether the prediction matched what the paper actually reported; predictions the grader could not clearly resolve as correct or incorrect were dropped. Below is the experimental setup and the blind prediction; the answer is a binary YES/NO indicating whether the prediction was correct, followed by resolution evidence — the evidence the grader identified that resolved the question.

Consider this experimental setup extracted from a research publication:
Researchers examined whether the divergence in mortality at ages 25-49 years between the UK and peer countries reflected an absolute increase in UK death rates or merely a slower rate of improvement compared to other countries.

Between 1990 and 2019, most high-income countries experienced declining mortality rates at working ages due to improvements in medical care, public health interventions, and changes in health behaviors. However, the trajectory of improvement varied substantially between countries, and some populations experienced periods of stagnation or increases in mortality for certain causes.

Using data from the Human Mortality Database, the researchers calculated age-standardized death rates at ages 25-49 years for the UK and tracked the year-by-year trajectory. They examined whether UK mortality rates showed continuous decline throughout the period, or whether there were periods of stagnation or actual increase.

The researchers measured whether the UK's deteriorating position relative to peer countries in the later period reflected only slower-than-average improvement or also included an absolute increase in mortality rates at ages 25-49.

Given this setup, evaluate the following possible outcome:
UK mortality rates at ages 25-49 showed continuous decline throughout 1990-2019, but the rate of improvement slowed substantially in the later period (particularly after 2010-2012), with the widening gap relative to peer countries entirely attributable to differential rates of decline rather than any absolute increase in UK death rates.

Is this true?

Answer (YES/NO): NO